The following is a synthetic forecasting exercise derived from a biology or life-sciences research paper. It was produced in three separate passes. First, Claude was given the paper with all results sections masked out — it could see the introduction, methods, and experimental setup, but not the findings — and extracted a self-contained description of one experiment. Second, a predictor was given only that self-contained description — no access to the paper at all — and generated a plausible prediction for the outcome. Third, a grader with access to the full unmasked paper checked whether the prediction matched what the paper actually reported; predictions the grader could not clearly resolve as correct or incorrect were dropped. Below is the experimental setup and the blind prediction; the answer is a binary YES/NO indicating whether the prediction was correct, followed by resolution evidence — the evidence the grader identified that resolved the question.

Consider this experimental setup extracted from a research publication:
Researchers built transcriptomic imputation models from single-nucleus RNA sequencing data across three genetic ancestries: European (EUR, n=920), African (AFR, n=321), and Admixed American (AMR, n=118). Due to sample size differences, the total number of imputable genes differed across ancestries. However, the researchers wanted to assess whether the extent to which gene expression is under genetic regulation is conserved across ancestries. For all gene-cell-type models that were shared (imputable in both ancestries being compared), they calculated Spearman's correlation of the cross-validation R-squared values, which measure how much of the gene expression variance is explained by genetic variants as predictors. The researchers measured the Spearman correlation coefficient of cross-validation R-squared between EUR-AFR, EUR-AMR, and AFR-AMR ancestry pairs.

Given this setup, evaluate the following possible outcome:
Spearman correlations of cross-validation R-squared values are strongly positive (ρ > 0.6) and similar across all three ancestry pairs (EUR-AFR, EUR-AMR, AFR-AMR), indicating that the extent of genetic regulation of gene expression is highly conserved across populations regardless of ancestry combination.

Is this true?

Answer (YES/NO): NO